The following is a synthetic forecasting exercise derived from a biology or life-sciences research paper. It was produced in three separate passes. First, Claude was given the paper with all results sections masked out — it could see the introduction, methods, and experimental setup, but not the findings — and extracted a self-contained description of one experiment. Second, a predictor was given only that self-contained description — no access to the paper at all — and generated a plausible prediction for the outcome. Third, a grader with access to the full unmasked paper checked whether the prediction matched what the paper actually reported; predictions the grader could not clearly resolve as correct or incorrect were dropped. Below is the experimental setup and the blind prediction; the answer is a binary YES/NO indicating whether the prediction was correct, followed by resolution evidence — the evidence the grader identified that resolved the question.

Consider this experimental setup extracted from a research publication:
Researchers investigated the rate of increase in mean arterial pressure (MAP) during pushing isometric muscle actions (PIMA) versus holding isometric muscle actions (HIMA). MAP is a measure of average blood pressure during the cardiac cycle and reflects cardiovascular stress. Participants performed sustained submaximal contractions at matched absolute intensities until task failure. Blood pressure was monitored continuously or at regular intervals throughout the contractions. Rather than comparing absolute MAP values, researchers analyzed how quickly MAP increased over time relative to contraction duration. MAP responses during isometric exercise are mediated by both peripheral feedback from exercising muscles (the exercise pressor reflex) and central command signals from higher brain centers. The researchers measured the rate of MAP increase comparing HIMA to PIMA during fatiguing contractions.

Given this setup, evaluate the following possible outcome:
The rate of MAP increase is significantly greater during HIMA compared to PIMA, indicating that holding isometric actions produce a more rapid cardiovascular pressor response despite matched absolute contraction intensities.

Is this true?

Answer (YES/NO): YES